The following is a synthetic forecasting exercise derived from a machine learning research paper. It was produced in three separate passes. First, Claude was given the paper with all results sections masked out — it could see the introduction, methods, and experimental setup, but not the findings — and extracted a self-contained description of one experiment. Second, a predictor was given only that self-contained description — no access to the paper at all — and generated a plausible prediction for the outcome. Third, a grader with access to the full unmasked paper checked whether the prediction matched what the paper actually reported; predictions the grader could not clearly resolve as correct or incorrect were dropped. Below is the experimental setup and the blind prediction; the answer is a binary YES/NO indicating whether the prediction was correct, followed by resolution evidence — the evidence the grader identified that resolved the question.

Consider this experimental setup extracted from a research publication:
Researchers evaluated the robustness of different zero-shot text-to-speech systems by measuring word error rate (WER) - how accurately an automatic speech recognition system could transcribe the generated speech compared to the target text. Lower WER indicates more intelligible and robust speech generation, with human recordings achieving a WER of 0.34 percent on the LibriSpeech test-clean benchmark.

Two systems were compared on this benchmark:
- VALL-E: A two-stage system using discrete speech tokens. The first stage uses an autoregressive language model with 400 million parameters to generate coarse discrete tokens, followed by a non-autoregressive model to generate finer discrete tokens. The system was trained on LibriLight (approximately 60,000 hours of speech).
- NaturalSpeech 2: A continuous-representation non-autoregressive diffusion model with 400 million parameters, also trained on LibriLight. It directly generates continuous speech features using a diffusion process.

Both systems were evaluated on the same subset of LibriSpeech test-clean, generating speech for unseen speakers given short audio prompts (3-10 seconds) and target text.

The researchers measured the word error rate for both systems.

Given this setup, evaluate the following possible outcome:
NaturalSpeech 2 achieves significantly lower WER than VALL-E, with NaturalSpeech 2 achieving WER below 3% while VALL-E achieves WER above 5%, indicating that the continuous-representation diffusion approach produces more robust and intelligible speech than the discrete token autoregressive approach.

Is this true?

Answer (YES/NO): YES